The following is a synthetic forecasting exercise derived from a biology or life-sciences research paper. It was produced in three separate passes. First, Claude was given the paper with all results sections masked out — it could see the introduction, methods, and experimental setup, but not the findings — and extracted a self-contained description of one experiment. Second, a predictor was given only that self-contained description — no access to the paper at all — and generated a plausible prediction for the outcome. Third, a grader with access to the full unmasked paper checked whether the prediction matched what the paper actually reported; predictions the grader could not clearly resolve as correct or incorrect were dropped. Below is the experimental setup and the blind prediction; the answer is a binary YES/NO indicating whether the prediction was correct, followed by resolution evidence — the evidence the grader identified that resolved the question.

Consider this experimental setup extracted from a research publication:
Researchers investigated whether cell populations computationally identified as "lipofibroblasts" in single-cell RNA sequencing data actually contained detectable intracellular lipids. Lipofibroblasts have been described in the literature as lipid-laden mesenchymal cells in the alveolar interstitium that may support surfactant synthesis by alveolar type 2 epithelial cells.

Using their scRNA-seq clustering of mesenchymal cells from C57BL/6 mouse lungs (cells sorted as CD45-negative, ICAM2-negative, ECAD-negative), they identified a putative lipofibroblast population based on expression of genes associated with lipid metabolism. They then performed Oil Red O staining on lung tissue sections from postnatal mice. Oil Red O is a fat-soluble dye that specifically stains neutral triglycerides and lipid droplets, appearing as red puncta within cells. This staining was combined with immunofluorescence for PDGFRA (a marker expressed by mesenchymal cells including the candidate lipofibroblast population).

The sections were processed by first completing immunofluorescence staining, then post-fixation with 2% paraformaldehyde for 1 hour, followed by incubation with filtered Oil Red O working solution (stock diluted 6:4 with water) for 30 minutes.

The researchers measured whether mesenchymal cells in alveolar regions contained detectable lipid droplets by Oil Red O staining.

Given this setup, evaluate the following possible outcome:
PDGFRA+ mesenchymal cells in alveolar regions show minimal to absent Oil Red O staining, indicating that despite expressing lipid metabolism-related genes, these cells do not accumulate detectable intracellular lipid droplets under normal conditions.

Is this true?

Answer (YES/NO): NO